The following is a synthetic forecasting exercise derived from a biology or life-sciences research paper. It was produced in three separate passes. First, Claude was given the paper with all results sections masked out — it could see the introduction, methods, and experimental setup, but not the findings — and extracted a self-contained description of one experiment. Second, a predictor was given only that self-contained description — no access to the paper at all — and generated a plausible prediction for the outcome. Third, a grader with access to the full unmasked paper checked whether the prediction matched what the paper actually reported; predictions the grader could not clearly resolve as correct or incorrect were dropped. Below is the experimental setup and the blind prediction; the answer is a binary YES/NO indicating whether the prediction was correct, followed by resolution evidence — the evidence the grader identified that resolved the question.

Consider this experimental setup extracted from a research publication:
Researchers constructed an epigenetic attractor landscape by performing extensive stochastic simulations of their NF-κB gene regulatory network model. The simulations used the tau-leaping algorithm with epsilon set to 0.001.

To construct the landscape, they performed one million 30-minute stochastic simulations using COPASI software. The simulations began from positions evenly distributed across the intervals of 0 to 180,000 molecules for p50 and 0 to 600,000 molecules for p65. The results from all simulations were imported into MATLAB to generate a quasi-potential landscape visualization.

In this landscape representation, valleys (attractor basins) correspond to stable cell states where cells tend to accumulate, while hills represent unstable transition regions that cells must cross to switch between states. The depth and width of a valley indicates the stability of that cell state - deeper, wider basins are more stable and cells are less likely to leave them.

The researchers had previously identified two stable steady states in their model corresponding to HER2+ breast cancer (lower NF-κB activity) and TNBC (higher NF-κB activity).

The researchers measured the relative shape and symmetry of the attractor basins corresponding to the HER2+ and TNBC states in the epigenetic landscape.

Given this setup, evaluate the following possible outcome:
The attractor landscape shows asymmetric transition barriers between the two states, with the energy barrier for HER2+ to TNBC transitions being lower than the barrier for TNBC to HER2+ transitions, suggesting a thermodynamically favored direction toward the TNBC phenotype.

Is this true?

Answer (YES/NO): YES